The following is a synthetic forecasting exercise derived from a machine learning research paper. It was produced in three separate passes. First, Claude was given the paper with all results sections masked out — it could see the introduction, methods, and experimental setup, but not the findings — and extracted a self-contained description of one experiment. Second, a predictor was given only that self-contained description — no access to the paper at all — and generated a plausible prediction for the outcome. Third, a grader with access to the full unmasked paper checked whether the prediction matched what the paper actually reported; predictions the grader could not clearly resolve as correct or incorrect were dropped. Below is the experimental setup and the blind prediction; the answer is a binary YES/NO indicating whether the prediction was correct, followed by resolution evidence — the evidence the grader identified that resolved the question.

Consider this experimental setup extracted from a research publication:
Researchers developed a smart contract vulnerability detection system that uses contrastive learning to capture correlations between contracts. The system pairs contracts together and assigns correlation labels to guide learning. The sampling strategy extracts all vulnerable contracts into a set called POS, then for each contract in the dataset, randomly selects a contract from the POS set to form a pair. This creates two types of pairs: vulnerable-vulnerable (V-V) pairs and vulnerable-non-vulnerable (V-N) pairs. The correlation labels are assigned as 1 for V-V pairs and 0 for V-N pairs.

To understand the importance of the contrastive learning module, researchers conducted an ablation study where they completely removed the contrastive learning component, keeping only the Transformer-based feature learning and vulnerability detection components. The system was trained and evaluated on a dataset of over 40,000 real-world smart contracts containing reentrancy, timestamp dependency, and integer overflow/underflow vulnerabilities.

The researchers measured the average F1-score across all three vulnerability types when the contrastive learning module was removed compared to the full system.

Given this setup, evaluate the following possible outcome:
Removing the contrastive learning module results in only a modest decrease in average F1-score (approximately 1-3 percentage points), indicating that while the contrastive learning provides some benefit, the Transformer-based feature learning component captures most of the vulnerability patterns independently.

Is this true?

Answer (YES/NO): NO